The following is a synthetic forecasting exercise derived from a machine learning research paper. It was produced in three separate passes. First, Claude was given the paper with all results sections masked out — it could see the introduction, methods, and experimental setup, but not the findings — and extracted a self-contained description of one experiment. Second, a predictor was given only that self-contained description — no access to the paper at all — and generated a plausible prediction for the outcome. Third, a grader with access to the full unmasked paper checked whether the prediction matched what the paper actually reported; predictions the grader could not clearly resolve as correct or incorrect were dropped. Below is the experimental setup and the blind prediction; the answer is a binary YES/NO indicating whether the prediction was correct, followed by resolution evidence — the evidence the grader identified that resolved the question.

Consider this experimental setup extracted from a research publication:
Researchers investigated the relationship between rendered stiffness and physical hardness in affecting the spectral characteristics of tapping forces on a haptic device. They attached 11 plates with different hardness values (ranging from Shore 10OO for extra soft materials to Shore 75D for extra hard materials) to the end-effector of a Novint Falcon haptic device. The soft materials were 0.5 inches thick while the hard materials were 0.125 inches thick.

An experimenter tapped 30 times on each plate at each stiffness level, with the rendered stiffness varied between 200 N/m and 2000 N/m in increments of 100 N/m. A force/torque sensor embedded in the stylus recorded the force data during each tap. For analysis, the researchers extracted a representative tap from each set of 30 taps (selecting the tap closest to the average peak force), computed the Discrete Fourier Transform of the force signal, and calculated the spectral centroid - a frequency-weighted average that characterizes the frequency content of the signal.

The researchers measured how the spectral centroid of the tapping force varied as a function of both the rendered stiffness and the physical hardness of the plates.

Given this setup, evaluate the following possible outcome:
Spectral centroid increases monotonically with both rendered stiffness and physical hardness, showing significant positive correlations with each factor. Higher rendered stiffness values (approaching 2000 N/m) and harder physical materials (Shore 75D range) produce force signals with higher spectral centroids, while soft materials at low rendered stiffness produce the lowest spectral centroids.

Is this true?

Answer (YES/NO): NO